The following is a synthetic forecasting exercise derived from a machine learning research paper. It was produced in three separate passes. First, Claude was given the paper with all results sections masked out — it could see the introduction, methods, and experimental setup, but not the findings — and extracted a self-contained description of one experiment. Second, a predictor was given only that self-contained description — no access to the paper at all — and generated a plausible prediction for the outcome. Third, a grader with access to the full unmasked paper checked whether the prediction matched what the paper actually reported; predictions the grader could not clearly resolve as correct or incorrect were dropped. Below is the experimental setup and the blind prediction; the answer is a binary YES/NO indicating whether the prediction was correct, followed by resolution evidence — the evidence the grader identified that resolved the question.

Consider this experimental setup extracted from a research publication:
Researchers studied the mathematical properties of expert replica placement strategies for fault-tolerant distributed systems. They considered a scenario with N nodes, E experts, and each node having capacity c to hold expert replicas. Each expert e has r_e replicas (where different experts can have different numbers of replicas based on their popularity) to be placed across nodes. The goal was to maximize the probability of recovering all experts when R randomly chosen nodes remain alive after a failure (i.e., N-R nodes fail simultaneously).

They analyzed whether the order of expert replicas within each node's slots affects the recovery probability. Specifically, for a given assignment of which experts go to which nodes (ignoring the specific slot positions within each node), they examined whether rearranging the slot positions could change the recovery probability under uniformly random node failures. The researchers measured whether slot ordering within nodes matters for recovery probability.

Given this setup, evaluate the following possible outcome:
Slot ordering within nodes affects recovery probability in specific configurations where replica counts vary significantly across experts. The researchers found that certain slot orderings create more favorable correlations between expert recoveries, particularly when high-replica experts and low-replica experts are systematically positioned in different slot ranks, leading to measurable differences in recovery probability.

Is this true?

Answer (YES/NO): NO